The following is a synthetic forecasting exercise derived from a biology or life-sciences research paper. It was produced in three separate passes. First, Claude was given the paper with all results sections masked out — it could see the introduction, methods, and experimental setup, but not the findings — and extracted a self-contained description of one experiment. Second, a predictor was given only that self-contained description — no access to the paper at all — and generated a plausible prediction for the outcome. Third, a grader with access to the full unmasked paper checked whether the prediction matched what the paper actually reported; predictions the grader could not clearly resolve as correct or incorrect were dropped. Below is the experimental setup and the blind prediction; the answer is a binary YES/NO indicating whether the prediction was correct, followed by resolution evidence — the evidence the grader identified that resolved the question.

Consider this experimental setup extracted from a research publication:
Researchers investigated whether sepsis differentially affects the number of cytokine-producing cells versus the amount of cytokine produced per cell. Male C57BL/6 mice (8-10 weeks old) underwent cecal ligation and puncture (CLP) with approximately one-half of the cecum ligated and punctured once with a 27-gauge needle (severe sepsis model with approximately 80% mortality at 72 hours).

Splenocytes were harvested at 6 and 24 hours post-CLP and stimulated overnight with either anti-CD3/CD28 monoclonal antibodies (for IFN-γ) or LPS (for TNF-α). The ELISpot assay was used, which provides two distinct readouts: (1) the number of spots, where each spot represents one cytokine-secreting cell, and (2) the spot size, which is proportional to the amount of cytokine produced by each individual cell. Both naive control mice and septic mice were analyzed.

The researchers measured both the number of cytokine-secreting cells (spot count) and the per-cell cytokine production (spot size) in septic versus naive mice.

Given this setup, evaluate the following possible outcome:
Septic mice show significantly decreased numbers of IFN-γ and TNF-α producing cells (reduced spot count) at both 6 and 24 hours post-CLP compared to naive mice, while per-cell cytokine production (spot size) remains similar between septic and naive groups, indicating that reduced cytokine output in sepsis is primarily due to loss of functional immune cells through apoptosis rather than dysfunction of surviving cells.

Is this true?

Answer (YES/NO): NO